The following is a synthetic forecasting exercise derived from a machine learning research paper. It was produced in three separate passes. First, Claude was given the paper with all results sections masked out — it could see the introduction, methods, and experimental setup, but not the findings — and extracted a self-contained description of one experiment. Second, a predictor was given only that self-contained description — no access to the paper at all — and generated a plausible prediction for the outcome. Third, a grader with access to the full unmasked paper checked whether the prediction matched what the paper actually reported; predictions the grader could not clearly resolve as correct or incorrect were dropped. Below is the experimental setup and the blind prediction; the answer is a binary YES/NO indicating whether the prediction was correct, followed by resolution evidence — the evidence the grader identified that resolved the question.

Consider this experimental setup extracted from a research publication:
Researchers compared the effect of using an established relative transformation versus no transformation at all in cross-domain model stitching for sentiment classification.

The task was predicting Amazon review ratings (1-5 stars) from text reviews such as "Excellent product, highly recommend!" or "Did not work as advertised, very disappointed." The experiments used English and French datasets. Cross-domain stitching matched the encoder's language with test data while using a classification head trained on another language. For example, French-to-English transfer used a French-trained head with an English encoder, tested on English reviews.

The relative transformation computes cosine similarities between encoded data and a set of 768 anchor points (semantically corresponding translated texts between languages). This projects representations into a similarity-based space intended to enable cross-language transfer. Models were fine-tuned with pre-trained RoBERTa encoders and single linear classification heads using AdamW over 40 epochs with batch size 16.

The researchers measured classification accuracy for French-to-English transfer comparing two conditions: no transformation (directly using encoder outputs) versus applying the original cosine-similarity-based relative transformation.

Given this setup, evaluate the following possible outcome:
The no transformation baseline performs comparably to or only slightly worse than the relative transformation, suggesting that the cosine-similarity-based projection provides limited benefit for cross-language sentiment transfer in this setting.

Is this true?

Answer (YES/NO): NO